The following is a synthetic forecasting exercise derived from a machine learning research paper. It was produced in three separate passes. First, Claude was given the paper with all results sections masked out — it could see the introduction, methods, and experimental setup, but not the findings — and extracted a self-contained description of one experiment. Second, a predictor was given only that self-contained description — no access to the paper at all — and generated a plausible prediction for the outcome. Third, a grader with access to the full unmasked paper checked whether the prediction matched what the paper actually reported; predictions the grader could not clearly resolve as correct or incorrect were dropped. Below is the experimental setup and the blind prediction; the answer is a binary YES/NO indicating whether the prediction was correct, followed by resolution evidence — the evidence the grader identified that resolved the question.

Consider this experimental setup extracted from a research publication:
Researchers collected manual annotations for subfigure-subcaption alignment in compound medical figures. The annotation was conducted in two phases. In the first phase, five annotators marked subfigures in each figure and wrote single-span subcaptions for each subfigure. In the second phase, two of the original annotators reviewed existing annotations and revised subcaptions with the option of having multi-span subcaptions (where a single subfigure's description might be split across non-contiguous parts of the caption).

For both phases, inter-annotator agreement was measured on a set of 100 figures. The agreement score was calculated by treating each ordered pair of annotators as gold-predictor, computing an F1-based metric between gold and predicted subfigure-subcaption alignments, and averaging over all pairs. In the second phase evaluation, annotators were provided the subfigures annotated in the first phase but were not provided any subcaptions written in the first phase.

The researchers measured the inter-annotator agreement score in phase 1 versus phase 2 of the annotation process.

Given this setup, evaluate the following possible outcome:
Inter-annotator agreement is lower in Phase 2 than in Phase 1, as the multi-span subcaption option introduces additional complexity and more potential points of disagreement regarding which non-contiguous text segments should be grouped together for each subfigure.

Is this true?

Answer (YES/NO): NO